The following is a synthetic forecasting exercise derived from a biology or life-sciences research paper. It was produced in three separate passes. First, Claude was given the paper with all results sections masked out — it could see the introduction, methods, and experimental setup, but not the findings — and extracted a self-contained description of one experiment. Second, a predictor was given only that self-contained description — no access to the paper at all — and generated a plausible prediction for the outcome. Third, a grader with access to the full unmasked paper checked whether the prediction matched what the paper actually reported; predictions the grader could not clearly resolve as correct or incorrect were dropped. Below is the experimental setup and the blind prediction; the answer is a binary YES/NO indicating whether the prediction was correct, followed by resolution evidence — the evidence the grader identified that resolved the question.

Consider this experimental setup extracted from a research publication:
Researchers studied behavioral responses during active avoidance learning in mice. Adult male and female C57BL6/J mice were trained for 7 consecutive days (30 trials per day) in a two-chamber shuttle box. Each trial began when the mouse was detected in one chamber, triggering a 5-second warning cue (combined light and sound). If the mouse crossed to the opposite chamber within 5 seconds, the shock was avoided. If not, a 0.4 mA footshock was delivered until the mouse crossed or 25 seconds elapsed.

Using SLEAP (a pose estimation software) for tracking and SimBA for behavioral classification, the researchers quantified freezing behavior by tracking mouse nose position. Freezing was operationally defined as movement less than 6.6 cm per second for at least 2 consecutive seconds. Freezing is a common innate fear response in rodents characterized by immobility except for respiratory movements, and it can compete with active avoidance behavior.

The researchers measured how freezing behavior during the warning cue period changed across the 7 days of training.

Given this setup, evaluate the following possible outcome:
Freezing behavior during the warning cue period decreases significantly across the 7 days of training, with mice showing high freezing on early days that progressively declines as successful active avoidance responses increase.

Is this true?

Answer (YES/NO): NO